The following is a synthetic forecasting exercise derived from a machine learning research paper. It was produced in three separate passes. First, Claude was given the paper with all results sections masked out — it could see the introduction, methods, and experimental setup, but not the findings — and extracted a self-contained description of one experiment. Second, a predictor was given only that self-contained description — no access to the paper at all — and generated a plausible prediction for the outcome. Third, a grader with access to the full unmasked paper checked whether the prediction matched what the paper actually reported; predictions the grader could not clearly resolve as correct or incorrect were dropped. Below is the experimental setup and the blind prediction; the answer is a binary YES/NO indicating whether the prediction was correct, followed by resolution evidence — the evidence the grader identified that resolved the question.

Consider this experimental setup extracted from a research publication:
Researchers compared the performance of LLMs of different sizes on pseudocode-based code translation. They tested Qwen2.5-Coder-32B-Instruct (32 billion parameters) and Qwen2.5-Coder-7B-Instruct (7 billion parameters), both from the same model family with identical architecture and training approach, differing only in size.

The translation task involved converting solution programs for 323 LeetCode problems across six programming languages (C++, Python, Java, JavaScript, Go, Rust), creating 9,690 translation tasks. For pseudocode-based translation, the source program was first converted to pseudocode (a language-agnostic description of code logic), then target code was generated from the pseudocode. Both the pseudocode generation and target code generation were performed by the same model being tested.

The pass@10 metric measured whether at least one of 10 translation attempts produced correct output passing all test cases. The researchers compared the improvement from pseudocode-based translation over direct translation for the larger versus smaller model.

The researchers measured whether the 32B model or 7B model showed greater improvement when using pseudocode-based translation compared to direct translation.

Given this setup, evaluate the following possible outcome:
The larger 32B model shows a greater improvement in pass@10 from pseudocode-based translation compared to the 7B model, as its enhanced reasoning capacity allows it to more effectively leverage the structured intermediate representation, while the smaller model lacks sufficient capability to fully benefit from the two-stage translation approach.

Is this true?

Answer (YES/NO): NO